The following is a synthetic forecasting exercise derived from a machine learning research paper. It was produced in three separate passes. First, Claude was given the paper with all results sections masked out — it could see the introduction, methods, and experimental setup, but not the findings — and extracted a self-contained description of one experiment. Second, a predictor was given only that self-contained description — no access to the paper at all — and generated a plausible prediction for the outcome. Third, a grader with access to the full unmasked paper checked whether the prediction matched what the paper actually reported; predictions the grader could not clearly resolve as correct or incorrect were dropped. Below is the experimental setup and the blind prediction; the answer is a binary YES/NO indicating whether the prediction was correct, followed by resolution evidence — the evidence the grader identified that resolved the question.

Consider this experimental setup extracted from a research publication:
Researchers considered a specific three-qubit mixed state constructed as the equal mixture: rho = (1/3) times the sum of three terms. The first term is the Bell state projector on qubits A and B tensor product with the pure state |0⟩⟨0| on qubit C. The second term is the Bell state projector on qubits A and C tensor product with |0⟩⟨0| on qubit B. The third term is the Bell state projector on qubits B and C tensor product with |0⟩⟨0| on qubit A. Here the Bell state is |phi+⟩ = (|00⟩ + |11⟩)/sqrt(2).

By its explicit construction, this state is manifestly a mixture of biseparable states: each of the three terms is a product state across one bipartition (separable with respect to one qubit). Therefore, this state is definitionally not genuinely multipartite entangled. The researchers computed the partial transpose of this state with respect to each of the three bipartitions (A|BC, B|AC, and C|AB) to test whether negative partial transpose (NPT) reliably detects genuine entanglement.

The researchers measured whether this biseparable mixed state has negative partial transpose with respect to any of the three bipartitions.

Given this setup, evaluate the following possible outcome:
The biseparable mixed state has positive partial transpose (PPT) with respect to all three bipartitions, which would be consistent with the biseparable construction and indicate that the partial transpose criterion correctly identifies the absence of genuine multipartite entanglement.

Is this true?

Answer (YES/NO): NO